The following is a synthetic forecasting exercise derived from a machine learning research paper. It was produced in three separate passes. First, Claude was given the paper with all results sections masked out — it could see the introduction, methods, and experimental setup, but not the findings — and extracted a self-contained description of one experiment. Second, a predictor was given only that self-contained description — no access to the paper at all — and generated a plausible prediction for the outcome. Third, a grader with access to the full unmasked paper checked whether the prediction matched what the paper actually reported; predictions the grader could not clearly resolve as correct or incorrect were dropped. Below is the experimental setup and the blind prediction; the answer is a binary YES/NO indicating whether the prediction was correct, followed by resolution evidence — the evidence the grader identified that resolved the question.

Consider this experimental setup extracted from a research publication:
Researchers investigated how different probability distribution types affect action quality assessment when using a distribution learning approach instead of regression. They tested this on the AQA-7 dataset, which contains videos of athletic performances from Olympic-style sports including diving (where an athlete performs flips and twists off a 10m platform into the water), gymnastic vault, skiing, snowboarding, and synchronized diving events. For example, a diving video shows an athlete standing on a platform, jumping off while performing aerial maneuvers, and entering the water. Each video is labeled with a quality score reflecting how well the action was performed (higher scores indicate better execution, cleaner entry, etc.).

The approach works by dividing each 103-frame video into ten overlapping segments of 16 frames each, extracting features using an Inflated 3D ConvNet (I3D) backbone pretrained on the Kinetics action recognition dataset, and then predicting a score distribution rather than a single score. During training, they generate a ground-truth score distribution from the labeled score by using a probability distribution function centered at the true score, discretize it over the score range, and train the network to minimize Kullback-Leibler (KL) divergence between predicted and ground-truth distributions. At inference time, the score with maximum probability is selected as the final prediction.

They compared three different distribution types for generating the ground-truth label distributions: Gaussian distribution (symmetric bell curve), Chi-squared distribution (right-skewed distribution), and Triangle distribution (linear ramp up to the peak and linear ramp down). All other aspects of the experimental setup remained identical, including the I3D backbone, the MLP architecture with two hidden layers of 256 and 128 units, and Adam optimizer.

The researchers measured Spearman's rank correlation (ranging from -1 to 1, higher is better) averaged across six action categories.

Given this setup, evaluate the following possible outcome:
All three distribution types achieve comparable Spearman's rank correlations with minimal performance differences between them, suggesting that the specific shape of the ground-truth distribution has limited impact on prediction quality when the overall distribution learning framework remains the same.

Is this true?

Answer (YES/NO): NO